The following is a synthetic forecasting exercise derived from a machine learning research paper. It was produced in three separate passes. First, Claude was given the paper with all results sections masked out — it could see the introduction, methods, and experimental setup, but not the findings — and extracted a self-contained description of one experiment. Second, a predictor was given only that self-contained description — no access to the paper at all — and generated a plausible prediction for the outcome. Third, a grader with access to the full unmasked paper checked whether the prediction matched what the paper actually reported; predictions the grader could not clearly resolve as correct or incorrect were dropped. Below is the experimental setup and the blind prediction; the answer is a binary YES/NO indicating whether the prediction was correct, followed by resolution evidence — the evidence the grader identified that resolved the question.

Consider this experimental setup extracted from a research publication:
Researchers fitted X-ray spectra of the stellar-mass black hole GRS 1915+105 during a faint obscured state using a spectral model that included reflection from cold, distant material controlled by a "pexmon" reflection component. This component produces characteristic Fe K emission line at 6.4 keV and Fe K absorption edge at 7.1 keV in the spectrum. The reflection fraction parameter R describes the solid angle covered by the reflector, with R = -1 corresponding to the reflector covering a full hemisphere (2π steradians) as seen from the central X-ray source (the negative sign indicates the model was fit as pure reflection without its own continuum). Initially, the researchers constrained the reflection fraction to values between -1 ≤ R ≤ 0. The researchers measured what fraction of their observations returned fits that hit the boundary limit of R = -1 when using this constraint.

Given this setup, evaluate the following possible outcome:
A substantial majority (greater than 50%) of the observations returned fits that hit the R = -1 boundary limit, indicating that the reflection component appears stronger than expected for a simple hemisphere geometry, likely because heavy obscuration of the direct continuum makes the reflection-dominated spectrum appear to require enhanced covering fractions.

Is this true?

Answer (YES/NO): NO